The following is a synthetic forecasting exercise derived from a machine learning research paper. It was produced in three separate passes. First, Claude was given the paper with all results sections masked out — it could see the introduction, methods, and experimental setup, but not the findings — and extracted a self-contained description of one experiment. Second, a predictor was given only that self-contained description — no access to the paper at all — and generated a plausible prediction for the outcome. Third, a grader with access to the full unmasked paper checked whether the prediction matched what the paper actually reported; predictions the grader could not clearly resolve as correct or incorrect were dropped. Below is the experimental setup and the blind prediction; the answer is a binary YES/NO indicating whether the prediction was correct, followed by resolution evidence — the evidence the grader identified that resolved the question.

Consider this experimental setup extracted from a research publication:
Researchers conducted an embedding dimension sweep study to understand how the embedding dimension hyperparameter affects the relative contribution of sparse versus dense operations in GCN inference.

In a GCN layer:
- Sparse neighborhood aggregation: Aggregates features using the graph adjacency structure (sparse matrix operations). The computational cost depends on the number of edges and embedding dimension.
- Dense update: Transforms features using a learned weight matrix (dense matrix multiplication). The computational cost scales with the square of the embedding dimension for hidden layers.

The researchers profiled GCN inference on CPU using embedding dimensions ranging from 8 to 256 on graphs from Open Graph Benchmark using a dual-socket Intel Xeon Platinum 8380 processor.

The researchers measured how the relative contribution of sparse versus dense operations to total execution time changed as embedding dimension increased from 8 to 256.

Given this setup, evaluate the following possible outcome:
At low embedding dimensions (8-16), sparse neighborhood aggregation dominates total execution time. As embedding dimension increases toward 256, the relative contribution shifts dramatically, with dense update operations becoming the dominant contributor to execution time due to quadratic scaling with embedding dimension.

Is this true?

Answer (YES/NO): NO